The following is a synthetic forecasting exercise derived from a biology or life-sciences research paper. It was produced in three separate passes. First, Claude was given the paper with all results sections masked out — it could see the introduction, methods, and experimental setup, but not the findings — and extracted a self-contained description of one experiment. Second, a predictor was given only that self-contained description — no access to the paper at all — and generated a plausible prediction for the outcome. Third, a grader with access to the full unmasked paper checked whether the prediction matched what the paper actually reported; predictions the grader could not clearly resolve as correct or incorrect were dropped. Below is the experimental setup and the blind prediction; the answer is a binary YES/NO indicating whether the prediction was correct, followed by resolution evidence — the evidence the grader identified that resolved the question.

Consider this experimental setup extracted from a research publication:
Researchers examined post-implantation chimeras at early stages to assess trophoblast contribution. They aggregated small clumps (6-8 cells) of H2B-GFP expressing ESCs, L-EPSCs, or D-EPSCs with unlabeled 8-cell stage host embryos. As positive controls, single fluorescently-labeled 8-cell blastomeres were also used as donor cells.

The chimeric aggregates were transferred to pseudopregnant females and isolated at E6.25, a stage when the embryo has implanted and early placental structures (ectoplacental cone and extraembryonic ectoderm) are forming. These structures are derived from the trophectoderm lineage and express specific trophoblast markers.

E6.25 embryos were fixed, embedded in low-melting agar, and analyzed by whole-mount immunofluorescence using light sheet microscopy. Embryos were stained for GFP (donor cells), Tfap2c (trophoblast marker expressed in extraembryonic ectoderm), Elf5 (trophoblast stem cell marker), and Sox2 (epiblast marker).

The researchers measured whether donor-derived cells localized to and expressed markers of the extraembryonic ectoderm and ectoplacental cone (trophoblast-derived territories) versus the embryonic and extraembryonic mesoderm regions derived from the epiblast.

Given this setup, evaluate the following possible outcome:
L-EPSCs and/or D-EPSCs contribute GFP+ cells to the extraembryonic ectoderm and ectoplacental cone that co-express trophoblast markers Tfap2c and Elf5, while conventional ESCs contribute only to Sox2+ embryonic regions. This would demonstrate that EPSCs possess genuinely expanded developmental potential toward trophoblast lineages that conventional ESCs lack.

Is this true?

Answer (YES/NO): NO